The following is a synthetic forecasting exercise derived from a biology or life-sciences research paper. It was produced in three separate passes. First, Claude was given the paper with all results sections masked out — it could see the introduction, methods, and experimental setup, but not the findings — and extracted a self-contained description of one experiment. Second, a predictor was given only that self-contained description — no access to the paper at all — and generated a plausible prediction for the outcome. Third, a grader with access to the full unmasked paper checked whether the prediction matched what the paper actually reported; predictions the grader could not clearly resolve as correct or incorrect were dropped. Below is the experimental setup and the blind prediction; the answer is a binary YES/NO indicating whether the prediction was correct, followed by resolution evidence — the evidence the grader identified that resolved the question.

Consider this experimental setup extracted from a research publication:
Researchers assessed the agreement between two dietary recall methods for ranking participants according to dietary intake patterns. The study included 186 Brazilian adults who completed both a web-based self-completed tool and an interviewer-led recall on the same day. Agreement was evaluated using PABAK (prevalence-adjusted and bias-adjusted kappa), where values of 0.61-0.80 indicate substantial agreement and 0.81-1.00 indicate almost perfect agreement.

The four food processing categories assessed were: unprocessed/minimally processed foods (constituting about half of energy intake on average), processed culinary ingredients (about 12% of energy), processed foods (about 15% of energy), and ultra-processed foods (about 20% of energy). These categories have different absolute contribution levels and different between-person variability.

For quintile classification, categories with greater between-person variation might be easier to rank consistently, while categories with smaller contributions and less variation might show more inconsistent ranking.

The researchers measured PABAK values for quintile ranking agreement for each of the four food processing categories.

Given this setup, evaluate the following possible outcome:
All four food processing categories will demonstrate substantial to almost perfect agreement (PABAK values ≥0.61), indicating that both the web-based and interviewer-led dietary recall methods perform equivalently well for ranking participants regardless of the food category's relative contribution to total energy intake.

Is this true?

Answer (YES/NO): YES